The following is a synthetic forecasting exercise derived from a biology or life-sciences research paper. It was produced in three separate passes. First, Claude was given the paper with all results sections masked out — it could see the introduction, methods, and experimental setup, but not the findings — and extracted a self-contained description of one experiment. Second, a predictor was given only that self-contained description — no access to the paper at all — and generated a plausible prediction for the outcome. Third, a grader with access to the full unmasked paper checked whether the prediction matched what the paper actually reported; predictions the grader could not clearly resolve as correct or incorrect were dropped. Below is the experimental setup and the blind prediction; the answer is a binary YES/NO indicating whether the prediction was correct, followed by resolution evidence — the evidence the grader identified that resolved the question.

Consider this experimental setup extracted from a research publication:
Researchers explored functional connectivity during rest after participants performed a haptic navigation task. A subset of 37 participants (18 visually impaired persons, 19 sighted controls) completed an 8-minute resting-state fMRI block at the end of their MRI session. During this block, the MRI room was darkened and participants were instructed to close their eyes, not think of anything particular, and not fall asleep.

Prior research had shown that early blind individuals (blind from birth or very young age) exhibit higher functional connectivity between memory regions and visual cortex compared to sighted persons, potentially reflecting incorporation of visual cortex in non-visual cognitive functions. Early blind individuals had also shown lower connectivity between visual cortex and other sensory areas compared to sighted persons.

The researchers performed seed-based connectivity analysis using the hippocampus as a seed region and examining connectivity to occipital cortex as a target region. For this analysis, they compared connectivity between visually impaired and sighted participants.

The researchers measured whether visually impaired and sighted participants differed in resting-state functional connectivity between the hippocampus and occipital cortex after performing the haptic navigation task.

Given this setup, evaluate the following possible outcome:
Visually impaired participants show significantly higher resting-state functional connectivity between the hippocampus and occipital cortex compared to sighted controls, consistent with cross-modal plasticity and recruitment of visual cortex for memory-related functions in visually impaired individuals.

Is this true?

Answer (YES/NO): NO